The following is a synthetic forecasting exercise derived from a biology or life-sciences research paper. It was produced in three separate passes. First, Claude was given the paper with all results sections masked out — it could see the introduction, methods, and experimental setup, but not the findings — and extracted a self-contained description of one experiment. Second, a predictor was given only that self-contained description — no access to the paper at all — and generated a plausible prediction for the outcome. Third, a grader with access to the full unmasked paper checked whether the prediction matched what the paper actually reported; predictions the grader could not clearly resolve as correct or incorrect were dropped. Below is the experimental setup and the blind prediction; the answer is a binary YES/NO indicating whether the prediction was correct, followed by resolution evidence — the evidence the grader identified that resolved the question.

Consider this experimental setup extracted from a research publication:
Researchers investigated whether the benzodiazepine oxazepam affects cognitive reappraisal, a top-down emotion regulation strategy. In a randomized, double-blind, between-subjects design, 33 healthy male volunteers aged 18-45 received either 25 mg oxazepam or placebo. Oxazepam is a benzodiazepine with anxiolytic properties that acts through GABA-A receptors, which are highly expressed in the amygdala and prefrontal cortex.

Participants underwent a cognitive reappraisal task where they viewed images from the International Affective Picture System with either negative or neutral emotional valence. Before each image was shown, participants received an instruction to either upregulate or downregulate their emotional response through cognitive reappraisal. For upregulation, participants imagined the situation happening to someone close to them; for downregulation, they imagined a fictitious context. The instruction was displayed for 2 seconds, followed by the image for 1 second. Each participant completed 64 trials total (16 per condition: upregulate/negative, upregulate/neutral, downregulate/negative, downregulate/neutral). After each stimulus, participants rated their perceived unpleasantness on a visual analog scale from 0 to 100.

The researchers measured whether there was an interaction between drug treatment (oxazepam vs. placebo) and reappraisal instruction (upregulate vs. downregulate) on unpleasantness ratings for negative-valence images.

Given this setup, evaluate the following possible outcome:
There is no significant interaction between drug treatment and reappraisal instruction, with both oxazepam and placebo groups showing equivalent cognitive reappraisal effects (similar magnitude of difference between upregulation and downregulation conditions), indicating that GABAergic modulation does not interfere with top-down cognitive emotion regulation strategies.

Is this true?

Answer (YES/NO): YES